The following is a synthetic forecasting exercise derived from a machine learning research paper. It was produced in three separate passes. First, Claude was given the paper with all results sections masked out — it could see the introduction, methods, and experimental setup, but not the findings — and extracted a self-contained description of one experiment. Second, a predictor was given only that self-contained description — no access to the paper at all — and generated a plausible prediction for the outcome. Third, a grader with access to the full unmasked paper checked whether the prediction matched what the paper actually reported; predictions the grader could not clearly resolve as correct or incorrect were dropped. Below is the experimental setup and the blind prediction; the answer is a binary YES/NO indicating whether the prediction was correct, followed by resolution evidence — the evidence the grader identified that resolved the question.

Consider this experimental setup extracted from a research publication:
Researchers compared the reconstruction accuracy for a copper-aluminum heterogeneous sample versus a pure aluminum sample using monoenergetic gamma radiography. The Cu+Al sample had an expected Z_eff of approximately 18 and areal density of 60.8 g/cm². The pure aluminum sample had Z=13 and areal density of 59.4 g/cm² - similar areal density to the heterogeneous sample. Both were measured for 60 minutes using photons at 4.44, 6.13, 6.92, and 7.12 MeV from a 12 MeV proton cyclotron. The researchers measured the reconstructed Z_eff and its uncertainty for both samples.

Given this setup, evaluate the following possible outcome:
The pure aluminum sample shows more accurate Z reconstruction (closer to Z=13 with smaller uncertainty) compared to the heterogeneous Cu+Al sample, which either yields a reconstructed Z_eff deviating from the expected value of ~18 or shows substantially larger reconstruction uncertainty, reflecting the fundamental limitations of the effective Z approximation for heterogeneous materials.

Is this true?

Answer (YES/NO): NO